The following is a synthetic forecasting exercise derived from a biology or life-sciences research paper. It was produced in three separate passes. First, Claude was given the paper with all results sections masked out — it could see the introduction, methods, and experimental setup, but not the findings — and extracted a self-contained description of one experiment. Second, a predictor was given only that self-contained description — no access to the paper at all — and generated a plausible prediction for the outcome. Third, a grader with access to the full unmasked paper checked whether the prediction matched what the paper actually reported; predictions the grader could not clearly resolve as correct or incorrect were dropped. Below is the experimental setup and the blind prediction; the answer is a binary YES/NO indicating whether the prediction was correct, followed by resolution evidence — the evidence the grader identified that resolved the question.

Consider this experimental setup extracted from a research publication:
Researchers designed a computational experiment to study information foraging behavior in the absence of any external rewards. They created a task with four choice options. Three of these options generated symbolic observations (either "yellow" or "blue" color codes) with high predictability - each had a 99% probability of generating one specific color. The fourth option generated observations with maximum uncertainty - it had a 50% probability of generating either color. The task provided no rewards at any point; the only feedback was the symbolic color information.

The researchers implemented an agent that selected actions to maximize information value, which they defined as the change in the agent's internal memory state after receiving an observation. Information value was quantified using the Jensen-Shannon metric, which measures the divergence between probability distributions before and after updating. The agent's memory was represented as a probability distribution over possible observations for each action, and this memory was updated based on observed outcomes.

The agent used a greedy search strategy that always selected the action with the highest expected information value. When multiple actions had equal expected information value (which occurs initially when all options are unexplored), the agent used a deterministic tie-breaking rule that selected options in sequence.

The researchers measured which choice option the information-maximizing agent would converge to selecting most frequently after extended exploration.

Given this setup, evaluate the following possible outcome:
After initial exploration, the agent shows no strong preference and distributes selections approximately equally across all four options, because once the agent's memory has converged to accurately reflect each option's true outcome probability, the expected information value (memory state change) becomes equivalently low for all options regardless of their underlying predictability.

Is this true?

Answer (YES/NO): NO